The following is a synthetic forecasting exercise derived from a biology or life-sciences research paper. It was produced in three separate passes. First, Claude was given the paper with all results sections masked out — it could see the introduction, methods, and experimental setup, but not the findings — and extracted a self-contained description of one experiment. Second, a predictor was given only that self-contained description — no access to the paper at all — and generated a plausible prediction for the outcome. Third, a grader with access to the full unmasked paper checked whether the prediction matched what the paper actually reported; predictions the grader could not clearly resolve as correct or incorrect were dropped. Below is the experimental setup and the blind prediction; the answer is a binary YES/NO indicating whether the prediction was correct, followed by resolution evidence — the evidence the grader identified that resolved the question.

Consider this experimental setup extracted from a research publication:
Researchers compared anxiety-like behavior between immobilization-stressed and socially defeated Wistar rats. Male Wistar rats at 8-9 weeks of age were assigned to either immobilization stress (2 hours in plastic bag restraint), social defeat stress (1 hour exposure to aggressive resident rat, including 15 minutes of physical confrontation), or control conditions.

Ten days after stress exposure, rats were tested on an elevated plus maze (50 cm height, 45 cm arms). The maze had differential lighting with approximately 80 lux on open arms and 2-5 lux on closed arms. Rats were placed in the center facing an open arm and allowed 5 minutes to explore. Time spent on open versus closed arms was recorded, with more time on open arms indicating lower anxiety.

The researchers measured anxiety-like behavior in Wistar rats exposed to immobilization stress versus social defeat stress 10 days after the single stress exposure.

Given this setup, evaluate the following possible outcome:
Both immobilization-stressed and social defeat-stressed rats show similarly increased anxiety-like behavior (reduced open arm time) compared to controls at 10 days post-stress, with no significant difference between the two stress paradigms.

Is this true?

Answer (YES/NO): NO